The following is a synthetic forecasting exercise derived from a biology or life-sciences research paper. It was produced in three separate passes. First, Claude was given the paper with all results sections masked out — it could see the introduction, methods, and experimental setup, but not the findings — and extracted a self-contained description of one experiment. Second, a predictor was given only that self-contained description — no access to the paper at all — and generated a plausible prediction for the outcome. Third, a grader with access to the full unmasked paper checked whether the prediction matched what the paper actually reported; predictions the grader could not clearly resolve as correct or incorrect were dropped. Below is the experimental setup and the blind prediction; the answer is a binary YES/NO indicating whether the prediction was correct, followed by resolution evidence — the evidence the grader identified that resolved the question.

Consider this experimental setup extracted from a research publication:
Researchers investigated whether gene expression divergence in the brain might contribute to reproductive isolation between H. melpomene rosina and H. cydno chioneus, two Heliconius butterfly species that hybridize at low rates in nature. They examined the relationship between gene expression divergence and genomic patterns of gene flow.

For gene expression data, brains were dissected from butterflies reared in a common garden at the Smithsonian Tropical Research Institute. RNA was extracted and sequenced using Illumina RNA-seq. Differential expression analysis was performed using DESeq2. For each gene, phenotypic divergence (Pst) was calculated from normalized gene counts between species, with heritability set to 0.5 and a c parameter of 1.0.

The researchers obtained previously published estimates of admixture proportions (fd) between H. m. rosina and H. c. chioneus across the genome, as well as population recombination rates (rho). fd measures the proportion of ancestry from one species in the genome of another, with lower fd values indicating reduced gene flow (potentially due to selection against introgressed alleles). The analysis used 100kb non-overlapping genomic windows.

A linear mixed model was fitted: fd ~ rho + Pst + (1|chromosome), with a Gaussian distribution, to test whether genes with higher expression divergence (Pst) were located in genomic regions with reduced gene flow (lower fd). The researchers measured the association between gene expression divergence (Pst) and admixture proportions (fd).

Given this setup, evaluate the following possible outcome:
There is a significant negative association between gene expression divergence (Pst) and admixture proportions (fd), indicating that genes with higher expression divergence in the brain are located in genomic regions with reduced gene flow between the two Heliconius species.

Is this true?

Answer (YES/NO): YES